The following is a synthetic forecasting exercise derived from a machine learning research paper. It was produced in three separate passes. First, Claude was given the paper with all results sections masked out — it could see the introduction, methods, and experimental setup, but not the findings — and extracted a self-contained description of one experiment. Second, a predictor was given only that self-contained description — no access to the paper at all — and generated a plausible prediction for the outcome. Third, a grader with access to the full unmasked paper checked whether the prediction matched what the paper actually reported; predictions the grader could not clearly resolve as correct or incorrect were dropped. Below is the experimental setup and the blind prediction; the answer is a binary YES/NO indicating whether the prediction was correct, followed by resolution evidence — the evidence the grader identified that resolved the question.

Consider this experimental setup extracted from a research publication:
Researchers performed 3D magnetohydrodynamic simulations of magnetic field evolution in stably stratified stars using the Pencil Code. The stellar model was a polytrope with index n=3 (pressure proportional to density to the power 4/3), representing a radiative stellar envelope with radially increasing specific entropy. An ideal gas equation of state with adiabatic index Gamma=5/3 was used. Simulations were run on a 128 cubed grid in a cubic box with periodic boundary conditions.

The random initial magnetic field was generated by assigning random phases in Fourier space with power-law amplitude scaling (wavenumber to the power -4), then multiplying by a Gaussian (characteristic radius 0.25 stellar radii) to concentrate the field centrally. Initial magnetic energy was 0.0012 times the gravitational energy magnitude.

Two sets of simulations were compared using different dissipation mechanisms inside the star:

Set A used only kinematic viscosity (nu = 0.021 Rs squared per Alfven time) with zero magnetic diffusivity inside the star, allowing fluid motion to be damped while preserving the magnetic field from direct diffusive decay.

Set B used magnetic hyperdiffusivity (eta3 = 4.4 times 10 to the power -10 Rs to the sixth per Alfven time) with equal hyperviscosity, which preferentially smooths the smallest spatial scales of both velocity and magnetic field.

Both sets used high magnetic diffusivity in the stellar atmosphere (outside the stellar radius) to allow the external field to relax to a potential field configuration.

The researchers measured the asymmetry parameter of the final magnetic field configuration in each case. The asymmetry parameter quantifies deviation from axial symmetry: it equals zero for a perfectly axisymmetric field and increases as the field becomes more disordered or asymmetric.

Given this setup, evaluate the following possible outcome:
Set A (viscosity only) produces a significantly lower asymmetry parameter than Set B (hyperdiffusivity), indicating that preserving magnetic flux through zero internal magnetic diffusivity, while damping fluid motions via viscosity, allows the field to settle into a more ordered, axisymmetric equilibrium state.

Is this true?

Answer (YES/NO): NO